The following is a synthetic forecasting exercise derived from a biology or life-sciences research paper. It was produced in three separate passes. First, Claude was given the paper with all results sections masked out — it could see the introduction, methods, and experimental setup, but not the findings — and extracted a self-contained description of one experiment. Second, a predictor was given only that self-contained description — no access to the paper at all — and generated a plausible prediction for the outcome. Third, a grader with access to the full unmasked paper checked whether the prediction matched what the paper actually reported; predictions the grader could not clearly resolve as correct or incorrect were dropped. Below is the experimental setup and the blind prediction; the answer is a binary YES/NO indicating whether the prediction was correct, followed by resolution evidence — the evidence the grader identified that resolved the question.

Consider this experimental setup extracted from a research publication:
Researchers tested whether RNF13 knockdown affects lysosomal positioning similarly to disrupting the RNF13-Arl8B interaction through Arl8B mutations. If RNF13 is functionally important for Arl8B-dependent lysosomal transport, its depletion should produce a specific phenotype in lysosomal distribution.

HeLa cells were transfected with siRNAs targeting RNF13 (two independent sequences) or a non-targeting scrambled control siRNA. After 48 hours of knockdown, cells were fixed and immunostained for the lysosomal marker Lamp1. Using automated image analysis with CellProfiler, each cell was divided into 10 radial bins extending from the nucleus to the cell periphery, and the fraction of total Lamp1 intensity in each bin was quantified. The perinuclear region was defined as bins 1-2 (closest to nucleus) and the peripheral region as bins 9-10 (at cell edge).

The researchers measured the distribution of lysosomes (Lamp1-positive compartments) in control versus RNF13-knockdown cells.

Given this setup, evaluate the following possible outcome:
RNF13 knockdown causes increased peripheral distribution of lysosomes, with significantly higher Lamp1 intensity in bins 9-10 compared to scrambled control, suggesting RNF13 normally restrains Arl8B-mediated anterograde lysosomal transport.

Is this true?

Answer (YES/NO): NO